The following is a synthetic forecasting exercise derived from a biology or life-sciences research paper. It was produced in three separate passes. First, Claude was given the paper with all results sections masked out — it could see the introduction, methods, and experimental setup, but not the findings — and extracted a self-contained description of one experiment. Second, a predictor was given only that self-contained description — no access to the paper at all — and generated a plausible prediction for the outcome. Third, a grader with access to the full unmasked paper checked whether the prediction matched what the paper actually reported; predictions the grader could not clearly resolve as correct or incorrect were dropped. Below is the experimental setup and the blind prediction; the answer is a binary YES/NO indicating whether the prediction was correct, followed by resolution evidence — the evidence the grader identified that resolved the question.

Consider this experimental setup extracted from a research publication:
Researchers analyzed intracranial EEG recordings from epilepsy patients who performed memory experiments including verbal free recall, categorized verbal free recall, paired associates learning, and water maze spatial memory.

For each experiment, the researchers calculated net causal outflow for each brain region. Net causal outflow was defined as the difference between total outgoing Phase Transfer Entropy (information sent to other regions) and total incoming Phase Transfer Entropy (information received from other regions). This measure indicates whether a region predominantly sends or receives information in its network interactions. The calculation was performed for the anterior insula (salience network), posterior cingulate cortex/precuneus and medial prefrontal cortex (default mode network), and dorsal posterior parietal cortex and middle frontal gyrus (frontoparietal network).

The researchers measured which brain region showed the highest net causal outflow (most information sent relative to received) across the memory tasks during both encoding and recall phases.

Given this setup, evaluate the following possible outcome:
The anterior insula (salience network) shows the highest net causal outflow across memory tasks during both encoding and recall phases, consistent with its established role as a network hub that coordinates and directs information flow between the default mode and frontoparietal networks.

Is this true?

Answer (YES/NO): YES